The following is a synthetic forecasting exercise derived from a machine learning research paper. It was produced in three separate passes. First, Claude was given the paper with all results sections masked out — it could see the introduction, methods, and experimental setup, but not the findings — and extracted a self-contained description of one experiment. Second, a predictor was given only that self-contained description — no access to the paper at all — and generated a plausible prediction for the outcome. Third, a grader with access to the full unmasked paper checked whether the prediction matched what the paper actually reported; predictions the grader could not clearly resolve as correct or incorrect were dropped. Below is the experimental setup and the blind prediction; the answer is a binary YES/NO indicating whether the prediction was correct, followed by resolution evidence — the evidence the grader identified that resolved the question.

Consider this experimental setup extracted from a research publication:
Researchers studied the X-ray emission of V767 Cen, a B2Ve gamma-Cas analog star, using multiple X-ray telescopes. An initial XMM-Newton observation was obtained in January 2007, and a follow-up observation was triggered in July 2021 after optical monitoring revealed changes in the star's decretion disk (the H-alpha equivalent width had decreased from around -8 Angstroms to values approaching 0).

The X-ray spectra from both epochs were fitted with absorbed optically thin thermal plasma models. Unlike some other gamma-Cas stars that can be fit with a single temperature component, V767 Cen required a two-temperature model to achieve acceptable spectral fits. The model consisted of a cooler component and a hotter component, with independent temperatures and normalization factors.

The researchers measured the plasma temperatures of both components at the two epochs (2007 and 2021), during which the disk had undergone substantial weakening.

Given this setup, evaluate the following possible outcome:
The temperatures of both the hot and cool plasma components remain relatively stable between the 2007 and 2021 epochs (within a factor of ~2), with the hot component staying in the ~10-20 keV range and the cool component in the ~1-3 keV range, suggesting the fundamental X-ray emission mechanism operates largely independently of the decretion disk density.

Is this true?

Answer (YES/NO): NO